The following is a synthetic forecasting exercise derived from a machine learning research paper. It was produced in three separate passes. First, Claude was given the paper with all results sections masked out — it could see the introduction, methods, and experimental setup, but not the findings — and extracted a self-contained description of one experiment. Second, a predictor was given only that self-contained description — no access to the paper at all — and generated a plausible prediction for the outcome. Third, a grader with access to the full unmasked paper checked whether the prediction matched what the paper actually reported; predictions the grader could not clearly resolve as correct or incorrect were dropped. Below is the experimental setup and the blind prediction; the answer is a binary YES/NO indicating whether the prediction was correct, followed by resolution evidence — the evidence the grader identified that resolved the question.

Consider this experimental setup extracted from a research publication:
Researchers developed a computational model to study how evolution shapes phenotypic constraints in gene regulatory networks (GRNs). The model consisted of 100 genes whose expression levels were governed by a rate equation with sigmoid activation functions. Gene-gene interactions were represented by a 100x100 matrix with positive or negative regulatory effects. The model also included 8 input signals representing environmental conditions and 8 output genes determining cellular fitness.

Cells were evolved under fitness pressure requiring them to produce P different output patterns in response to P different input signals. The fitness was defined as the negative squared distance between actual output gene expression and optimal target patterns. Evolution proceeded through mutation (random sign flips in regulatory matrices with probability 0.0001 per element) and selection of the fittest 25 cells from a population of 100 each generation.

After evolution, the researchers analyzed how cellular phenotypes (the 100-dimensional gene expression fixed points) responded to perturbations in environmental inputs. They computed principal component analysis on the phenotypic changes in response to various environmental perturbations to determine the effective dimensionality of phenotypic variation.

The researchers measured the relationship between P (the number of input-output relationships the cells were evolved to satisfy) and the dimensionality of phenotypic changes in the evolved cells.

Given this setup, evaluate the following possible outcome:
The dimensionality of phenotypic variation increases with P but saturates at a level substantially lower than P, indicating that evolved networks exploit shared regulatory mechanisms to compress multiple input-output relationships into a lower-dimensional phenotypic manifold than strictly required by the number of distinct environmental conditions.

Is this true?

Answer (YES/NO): NO